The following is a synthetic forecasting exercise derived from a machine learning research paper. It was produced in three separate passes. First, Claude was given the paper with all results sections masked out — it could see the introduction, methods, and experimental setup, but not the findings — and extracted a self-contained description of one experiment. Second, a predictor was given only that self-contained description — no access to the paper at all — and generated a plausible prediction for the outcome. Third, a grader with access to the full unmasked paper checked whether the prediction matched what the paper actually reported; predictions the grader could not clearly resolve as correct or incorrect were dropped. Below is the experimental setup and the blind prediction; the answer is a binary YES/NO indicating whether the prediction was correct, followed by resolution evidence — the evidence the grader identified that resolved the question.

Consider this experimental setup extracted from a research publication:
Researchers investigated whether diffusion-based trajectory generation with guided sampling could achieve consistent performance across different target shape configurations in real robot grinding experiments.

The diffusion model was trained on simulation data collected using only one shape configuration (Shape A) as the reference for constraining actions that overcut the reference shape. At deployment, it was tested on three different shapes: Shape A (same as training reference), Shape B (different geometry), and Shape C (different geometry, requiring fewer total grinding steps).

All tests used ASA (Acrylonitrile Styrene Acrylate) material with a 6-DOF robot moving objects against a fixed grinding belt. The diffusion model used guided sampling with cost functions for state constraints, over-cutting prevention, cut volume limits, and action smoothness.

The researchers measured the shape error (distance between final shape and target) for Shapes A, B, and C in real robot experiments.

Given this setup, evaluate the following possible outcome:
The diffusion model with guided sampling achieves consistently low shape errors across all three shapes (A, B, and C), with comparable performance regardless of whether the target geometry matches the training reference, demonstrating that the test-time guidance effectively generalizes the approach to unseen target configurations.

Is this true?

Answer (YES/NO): YES